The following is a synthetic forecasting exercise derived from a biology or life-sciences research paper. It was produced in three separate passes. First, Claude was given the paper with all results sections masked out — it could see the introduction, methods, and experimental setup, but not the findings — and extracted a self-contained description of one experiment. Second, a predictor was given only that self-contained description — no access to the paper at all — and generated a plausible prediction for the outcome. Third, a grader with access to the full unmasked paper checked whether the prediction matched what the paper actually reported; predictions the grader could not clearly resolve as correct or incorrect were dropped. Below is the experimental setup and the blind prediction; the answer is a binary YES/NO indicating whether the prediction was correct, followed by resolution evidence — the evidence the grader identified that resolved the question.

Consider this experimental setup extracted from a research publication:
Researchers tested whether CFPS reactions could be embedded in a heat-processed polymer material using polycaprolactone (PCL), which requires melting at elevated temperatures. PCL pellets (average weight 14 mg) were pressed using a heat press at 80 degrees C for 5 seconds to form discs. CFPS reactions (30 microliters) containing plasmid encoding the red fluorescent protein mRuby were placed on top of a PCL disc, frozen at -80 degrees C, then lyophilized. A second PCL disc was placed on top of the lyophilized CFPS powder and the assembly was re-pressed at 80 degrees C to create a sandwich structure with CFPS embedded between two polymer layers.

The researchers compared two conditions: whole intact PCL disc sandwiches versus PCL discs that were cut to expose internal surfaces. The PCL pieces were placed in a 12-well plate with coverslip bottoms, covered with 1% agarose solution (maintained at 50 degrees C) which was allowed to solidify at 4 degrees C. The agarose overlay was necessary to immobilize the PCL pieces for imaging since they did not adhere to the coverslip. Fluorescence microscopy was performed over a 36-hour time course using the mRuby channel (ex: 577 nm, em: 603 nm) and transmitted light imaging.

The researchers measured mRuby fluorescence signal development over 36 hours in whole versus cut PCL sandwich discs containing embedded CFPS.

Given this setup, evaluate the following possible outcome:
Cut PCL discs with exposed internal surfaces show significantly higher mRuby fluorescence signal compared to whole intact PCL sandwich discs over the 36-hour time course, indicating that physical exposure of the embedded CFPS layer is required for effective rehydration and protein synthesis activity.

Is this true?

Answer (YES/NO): YES